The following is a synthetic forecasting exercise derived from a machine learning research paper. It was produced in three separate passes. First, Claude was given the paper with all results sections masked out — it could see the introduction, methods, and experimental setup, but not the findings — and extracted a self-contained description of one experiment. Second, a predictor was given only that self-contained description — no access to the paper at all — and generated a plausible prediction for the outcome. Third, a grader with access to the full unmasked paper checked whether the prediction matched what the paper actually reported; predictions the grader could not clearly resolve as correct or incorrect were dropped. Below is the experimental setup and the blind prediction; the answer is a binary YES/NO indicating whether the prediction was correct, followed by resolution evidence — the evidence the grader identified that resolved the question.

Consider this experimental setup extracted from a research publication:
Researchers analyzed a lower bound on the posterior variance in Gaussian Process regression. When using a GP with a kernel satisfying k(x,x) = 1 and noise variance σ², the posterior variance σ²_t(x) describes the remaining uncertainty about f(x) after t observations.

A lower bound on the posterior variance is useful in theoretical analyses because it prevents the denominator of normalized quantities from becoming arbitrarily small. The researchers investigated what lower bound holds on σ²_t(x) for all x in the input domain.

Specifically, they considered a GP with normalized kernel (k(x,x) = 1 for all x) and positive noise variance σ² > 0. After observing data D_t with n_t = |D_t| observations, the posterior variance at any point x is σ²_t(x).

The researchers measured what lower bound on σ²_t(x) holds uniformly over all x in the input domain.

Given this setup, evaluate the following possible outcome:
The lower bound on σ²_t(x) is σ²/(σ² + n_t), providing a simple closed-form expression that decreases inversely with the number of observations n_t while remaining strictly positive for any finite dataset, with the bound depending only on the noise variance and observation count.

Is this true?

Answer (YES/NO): YES